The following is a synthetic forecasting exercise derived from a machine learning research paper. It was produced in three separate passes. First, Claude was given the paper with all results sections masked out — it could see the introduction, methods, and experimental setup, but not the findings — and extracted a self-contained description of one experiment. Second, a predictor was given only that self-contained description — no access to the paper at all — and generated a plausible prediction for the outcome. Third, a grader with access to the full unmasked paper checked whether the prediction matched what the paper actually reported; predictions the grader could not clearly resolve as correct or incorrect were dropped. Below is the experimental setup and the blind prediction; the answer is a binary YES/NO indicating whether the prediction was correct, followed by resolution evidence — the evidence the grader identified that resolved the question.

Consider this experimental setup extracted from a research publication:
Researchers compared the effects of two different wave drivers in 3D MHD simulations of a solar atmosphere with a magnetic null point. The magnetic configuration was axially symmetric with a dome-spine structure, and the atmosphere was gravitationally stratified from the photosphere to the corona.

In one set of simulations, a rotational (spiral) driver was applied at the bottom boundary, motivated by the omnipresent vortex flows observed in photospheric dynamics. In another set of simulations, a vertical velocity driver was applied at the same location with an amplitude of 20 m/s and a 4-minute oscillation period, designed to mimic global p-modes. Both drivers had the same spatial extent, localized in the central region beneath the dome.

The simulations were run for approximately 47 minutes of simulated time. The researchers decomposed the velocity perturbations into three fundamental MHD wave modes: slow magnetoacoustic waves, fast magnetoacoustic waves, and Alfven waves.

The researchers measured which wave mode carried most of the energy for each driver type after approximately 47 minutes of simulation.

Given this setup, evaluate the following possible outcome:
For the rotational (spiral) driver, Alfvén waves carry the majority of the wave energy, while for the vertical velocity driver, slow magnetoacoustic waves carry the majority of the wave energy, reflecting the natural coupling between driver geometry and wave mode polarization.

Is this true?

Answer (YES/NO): YES